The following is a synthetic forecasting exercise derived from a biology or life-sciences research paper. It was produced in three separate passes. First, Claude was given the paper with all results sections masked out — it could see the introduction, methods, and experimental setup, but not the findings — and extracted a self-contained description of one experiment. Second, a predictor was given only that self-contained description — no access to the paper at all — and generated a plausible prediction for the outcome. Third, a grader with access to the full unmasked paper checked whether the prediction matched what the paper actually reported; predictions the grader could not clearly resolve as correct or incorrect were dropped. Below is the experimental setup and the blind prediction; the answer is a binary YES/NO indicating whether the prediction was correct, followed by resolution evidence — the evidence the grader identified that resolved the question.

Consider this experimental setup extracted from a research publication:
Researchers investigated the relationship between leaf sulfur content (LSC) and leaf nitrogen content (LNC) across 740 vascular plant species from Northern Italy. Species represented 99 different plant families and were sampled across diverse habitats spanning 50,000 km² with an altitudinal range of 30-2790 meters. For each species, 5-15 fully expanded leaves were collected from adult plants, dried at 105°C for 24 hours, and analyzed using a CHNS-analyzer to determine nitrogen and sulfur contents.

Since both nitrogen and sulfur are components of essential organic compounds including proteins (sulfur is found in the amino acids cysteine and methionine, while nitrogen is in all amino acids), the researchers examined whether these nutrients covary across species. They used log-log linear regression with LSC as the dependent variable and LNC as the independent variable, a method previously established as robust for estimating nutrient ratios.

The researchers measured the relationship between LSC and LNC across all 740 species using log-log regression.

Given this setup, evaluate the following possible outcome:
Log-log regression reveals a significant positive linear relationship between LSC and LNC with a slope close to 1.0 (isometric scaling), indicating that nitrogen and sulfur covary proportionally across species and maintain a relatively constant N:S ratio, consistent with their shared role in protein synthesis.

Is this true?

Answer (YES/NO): NO